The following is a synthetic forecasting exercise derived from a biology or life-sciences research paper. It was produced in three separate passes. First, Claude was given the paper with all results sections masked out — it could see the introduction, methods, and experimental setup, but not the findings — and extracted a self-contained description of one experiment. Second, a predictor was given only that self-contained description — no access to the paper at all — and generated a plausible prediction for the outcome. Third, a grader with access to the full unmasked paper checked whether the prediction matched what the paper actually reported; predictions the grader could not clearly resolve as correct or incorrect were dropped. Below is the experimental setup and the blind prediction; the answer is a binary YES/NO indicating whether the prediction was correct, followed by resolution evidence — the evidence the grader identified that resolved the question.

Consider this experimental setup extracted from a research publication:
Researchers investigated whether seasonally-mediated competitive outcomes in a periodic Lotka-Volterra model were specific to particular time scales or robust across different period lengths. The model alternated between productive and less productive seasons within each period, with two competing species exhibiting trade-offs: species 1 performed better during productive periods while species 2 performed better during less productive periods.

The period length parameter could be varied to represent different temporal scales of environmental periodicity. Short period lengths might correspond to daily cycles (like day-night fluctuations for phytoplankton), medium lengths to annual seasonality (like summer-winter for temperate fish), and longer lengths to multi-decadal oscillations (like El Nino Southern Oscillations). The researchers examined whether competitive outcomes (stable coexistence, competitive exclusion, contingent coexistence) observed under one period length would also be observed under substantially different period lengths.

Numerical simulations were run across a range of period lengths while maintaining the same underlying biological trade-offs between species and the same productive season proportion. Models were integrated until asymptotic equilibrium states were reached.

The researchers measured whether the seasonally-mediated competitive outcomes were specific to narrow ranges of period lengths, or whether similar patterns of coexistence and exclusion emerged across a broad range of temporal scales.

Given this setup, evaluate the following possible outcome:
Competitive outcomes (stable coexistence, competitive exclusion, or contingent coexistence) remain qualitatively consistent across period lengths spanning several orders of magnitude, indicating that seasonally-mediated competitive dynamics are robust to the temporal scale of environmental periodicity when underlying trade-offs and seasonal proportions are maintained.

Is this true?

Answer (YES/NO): YES